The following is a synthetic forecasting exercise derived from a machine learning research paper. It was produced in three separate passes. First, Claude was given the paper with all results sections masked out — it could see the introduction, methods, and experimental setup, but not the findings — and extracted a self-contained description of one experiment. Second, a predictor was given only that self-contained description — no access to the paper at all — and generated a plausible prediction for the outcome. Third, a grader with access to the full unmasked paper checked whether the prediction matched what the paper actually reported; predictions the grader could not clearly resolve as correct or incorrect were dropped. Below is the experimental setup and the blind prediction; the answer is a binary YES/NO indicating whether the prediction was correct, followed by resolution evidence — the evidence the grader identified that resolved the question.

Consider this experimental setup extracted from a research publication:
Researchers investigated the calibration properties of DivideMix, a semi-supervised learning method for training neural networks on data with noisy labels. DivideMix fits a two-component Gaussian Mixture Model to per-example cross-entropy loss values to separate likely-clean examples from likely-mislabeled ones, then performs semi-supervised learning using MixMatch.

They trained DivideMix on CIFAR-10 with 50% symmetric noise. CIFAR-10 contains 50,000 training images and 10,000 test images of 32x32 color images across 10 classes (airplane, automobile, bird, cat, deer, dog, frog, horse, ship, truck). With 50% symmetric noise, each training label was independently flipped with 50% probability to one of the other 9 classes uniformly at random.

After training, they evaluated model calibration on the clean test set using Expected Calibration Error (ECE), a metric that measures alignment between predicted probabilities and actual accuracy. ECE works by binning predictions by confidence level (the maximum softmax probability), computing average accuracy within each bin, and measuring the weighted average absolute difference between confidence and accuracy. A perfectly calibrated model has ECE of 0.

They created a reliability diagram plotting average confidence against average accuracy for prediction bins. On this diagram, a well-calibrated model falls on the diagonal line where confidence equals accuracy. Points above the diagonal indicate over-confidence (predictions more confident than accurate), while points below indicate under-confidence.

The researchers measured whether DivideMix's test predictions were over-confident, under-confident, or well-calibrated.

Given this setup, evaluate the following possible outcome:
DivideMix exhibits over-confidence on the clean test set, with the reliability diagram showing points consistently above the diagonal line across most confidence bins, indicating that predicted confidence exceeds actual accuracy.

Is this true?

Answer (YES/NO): YES